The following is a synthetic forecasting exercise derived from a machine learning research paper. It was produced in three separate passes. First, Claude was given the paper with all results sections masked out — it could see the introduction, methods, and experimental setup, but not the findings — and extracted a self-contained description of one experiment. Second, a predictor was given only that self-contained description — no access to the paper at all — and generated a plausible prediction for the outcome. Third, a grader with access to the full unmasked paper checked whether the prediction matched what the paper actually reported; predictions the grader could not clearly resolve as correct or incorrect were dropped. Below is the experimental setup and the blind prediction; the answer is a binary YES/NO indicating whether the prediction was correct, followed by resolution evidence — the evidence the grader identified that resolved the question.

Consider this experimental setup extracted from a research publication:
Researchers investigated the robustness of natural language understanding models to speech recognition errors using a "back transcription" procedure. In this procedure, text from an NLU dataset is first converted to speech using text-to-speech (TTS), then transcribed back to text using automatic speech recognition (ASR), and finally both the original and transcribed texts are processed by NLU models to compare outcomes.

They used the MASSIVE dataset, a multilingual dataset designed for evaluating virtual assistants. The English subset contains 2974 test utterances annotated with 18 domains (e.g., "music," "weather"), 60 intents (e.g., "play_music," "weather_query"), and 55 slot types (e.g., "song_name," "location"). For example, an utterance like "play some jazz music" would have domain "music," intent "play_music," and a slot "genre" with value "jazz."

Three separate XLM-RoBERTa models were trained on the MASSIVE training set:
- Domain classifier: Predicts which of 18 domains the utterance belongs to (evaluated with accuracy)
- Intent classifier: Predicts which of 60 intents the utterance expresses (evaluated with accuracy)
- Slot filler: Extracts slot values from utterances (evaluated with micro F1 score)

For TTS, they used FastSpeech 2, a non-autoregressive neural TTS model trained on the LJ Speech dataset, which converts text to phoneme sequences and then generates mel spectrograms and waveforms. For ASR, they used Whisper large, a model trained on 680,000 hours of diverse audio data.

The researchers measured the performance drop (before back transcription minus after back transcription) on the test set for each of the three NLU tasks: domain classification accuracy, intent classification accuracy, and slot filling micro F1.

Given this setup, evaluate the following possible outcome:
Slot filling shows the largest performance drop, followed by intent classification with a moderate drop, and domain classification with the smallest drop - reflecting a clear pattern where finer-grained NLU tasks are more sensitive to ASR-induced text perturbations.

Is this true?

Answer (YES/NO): YES